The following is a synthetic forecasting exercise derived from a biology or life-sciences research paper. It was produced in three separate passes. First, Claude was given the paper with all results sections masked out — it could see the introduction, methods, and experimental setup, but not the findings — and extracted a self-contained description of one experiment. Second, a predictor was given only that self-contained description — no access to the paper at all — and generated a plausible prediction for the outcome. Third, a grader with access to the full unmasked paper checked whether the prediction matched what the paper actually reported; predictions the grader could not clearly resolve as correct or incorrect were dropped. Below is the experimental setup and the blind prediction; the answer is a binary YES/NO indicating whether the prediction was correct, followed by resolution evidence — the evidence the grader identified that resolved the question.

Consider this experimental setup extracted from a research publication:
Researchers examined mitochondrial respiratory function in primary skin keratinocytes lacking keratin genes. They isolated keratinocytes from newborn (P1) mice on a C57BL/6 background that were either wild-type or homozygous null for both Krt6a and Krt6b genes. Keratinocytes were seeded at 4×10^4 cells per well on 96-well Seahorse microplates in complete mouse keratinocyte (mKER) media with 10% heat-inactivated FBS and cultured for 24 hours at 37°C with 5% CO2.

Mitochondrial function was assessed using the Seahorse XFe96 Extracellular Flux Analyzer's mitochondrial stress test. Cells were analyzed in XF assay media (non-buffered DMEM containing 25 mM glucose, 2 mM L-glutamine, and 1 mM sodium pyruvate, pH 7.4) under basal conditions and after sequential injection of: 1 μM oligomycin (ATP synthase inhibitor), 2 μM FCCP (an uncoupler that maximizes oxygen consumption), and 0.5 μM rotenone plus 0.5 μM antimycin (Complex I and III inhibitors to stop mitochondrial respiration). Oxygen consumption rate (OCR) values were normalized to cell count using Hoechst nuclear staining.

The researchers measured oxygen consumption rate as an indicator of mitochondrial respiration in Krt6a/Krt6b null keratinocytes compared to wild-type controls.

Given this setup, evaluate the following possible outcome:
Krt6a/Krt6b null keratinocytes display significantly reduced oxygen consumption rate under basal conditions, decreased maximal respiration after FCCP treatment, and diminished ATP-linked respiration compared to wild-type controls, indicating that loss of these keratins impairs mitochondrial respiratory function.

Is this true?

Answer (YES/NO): NO